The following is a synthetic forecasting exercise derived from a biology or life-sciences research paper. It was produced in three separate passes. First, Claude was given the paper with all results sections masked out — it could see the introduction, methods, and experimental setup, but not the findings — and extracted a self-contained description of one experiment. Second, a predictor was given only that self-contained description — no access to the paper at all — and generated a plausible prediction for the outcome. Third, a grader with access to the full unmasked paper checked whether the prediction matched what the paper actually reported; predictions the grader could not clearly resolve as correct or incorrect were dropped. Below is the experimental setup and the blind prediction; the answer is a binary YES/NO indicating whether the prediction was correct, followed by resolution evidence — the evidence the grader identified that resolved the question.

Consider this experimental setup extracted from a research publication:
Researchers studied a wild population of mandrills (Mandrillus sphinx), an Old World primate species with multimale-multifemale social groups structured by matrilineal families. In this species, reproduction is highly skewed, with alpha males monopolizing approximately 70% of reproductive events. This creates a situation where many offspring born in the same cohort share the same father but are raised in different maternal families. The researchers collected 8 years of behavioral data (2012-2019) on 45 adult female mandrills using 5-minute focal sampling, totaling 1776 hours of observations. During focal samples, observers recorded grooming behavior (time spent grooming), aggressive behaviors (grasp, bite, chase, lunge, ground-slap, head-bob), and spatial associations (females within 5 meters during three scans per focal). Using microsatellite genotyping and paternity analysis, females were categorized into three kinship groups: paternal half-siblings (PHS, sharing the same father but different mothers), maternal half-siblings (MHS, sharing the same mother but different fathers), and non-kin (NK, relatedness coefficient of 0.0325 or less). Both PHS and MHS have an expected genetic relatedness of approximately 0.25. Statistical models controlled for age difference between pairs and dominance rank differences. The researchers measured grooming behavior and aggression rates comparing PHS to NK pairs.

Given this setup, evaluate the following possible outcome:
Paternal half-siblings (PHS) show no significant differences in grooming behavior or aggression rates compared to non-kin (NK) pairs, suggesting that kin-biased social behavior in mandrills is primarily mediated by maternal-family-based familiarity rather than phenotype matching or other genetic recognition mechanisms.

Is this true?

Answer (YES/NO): NO